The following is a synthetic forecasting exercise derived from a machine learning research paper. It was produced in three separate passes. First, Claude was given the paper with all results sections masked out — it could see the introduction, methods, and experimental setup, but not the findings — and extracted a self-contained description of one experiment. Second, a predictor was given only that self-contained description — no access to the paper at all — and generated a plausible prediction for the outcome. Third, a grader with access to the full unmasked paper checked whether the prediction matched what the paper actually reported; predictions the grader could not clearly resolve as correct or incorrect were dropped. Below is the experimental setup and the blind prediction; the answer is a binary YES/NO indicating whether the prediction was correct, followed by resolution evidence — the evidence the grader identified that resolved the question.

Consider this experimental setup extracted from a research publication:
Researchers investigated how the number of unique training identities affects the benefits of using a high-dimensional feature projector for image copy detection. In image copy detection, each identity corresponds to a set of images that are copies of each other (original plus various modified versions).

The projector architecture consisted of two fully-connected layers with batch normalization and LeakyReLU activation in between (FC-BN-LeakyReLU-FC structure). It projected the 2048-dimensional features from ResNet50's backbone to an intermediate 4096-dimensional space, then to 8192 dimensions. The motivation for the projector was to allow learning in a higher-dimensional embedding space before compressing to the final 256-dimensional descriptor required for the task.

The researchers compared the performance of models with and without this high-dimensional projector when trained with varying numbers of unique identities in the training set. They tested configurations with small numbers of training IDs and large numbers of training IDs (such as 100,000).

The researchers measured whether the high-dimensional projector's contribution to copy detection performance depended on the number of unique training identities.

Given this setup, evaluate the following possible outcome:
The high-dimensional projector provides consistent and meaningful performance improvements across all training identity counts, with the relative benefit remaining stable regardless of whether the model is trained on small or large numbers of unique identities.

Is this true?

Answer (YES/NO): NO